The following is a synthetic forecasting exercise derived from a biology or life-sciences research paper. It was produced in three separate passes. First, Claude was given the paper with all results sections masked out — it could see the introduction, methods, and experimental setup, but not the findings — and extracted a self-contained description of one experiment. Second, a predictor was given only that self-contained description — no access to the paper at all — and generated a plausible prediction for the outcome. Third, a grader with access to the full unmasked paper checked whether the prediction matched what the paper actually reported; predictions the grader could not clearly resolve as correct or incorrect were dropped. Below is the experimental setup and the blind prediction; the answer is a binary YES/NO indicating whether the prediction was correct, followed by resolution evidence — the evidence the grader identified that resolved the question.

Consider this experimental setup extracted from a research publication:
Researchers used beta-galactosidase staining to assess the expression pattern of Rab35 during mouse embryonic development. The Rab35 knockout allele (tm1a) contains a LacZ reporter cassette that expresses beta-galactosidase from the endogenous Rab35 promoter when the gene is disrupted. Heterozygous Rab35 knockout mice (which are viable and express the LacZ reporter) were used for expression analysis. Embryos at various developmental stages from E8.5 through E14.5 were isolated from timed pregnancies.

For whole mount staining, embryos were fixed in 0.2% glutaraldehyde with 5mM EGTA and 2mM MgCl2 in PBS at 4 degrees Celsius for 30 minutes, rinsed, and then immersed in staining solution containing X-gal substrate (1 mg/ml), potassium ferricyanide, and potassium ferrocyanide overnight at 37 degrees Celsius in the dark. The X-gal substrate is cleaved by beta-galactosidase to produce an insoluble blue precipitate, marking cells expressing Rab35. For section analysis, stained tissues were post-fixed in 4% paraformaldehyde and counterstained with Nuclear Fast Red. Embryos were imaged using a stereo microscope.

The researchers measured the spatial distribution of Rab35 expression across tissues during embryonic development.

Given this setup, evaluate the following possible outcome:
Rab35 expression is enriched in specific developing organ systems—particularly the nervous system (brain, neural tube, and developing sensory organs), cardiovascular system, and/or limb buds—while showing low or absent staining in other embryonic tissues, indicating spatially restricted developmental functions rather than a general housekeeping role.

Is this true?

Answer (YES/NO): NO